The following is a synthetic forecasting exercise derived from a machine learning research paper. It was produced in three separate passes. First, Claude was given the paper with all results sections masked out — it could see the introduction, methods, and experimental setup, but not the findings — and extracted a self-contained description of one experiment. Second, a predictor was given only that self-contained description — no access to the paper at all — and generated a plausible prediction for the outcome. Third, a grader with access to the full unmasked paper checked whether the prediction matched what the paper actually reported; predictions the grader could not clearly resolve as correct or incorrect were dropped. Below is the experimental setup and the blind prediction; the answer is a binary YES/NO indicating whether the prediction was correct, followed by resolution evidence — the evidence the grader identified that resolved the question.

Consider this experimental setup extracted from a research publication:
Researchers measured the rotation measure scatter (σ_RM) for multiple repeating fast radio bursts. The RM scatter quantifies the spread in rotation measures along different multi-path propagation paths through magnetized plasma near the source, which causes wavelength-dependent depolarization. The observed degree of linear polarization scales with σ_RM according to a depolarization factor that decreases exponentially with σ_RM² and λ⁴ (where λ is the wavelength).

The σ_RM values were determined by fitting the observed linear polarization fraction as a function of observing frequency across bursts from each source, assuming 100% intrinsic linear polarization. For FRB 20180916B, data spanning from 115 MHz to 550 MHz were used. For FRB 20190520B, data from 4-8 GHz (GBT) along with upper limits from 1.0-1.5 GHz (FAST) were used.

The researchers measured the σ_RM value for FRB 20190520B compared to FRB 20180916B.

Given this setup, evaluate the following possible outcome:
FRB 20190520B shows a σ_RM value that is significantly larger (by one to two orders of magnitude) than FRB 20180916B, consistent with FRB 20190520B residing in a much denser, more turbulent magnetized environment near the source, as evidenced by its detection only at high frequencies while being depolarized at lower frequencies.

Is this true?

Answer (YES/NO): NO